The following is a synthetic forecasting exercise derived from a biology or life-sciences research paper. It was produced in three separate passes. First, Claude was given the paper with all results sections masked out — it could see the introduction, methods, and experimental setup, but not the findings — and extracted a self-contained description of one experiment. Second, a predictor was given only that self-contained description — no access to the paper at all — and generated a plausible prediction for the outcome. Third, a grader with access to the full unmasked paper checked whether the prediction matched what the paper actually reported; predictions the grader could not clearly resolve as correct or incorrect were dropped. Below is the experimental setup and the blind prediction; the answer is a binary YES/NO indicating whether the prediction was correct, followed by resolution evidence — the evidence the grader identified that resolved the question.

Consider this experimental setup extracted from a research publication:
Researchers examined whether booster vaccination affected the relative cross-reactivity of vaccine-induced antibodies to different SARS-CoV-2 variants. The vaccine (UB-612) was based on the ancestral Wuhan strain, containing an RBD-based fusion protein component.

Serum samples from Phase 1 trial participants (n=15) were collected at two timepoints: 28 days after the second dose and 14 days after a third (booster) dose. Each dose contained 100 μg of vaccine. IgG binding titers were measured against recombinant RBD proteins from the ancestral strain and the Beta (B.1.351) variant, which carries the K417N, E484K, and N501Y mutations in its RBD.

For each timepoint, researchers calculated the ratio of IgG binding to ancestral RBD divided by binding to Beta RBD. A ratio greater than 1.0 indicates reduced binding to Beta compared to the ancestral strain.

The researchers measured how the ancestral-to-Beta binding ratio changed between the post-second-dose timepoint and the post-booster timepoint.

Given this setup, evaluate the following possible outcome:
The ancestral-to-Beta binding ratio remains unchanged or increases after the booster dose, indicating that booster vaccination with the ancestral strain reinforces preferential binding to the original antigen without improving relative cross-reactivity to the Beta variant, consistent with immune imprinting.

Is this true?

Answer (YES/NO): NO